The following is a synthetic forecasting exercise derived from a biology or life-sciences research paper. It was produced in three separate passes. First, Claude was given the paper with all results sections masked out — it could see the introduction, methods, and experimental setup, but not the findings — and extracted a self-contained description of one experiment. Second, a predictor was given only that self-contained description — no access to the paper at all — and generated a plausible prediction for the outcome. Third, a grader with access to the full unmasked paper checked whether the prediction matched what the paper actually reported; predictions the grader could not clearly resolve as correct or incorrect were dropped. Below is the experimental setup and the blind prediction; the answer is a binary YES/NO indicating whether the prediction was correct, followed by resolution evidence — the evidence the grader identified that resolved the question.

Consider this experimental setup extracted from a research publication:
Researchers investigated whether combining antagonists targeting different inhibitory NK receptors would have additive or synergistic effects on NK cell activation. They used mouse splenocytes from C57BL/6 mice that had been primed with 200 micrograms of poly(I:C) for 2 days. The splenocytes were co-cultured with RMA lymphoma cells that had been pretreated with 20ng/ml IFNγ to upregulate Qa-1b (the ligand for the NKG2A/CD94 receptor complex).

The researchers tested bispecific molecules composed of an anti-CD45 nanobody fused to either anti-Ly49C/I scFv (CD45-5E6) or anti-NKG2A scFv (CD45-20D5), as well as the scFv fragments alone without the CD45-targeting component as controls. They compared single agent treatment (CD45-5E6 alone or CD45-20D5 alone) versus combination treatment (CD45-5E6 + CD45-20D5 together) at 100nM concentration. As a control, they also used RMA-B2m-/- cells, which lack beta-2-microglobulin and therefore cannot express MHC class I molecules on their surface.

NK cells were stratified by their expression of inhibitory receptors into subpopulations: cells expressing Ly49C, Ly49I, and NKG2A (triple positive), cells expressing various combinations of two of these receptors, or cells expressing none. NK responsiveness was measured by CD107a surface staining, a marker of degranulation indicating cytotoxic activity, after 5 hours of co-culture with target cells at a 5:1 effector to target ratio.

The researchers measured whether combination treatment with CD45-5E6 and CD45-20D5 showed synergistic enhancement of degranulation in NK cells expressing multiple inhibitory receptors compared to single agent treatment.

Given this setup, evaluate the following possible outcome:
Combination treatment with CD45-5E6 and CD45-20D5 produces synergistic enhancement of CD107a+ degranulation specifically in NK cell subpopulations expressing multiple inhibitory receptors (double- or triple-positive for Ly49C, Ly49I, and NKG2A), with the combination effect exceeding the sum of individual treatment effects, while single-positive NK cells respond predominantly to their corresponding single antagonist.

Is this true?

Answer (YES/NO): YES